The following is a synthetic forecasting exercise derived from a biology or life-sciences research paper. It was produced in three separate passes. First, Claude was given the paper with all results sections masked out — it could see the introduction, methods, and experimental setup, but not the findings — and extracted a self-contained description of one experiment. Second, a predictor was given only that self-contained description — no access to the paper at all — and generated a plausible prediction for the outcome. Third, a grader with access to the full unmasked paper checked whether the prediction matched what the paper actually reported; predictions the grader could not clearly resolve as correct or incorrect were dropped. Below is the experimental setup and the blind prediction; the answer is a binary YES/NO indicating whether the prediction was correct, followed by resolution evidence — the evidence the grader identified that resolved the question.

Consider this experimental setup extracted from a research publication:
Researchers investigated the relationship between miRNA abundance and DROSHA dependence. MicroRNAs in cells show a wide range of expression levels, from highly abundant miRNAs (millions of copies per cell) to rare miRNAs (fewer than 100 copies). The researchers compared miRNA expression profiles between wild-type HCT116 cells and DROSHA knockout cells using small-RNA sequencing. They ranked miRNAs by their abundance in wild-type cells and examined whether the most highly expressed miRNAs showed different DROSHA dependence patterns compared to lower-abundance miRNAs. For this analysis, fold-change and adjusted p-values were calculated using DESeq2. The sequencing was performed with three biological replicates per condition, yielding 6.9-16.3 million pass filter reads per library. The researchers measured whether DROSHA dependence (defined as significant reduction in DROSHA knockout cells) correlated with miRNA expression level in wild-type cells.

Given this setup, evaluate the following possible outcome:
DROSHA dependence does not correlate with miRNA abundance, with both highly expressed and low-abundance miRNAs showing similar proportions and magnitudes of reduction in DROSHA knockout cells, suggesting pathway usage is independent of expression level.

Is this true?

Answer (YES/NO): NO